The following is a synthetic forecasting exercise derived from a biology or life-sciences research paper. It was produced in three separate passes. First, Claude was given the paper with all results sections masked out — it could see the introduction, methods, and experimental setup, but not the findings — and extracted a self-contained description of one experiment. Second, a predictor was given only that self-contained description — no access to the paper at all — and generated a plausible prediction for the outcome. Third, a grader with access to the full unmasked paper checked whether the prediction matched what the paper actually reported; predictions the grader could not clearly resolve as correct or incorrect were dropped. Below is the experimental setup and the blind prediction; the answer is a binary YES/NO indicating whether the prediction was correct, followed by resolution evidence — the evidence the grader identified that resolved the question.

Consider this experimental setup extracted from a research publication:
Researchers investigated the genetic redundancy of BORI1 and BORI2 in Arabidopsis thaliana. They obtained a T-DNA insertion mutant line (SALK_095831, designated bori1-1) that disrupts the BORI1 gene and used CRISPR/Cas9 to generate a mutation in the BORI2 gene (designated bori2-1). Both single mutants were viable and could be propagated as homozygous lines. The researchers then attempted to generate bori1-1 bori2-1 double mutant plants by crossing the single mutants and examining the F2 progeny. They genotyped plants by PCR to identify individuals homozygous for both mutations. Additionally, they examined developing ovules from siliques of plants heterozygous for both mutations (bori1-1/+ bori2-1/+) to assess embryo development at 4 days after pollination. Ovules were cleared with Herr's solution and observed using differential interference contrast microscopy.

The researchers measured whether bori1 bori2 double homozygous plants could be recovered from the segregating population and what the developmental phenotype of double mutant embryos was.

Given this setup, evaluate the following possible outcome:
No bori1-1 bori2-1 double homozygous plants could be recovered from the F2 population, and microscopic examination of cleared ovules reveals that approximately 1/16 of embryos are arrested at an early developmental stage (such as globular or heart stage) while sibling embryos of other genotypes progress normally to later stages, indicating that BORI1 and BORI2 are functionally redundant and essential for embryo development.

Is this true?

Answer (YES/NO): NO